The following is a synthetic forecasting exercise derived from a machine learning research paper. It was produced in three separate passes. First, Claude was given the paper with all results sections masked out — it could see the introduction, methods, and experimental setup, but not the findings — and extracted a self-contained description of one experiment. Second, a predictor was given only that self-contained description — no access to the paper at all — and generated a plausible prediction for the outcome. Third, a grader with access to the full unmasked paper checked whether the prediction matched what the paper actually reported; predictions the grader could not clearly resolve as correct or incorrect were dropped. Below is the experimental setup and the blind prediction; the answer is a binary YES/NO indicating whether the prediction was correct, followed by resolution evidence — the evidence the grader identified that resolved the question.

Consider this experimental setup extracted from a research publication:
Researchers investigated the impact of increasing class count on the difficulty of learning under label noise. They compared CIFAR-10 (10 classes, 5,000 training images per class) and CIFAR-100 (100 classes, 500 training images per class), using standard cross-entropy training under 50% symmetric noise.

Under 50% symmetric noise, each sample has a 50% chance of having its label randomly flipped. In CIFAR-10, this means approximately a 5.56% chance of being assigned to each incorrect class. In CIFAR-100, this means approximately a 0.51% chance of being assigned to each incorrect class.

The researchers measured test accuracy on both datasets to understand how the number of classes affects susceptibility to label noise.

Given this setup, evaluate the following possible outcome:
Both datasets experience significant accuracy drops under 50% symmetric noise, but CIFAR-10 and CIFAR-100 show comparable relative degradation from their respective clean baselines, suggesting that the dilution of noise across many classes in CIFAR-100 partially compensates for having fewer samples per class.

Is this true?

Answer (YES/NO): NO